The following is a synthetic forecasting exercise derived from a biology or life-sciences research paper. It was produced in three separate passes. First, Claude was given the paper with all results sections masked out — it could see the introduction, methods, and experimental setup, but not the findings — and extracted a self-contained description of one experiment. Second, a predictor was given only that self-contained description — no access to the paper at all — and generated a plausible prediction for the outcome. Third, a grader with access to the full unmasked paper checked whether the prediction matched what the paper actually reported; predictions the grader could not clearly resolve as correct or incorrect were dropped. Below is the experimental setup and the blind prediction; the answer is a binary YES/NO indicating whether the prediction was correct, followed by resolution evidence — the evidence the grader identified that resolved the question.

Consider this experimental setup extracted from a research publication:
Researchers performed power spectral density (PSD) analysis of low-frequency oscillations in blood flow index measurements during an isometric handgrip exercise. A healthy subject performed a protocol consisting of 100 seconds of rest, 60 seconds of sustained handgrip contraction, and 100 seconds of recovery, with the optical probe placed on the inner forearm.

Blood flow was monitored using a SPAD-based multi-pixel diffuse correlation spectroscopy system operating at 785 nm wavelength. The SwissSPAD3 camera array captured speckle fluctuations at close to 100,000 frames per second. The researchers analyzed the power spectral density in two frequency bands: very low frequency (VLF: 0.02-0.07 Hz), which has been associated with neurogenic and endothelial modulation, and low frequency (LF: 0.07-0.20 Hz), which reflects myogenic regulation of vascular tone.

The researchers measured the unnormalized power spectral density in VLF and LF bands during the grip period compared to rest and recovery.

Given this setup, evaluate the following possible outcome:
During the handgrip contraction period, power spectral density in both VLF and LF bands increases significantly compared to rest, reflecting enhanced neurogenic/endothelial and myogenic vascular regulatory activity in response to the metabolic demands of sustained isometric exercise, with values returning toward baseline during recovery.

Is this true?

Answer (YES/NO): NO